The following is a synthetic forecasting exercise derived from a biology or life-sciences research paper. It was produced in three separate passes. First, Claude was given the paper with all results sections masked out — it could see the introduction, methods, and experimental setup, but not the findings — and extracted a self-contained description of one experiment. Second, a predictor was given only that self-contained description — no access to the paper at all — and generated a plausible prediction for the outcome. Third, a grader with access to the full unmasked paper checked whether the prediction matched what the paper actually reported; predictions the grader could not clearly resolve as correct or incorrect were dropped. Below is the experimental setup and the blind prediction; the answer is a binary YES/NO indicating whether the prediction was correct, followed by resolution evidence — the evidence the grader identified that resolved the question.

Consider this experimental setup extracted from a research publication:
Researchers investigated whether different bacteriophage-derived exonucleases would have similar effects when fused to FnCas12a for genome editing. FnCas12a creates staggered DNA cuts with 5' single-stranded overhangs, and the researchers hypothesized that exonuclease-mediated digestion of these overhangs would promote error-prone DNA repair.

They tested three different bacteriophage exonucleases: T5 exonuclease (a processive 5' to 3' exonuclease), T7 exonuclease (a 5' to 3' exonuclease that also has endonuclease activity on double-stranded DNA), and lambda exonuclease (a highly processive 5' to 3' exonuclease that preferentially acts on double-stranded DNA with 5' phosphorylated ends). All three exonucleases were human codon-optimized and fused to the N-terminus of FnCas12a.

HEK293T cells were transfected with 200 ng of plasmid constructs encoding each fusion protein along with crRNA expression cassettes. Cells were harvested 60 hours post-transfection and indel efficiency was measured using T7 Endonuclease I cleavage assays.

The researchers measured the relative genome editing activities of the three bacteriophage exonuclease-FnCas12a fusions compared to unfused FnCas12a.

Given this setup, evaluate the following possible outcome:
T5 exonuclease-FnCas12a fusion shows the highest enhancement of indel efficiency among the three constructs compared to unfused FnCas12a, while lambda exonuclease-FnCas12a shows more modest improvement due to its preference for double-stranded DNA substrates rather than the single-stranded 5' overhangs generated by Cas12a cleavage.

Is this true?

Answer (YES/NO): NO